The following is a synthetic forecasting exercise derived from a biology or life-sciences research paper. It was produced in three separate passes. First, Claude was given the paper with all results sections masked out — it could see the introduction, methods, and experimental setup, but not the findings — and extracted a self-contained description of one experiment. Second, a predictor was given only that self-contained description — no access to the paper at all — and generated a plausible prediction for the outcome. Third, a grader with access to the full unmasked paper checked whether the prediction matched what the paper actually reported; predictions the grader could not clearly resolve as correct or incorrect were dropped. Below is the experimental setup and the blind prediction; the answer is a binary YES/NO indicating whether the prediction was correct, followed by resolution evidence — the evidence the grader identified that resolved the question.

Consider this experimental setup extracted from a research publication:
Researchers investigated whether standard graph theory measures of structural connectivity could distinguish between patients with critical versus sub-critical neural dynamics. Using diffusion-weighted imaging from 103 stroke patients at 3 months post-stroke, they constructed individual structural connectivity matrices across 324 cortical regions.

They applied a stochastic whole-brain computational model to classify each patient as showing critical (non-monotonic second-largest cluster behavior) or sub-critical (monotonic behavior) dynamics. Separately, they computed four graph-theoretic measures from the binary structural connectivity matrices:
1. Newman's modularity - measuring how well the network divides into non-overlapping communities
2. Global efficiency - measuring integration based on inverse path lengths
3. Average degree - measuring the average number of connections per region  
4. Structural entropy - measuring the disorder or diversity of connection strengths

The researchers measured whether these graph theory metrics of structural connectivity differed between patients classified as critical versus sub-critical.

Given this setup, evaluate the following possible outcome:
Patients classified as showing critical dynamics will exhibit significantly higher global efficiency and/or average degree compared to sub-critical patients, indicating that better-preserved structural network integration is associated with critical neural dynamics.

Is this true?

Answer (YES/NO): YES